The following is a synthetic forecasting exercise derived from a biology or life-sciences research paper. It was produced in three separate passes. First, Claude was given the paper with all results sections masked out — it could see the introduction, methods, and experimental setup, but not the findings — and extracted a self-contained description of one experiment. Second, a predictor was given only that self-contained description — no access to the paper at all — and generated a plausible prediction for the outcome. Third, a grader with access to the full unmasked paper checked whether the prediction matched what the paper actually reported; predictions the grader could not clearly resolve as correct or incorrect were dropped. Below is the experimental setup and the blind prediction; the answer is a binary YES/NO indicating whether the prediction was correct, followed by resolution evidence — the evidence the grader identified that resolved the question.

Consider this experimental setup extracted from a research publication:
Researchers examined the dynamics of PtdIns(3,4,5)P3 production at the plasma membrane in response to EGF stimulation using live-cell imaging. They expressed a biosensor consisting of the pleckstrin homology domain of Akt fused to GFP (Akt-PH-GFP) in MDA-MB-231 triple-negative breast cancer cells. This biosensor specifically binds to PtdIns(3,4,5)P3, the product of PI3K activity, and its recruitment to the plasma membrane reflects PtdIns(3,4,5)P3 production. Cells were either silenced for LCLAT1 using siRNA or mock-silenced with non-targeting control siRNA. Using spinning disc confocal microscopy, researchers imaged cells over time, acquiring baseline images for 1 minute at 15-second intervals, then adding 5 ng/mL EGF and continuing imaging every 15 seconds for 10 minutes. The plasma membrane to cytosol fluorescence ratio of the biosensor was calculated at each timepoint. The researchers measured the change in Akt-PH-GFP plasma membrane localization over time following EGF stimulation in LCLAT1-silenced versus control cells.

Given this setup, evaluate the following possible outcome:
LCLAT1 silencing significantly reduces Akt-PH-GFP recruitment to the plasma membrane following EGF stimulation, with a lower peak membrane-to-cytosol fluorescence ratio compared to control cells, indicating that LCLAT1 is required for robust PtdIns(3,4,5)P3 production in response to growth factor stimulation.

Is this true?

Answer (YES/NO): YES